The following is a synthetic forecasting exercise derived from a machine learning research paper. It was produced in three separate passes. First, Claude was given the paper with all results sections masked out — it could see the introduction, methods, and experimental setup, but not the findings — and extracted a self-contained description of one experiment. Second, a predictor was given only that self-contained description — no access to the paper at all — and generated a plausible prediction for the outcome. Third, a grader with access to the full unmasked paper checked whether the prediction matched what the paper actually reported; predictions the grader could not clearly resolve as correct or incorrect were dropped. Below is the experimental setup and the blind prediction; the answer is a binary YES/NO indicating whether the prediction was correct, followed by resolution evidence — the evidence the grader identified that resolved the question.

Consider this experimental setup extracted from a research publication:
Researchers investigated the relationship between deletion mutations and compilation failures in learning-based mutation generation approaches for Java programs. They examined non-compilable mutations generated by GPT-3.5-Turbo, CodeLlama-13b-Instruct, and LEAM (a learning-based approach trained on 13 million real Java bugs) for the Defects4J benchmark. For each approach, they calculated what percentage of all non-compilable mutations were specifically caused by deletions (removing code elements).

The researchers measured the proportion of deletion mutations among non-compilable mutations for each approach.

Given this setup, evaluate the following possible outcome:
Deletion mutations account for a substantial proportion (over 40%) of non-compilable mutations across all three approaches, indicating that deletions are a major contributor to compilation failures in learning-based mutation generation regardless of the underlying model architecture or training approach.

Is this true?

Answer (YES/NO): NO